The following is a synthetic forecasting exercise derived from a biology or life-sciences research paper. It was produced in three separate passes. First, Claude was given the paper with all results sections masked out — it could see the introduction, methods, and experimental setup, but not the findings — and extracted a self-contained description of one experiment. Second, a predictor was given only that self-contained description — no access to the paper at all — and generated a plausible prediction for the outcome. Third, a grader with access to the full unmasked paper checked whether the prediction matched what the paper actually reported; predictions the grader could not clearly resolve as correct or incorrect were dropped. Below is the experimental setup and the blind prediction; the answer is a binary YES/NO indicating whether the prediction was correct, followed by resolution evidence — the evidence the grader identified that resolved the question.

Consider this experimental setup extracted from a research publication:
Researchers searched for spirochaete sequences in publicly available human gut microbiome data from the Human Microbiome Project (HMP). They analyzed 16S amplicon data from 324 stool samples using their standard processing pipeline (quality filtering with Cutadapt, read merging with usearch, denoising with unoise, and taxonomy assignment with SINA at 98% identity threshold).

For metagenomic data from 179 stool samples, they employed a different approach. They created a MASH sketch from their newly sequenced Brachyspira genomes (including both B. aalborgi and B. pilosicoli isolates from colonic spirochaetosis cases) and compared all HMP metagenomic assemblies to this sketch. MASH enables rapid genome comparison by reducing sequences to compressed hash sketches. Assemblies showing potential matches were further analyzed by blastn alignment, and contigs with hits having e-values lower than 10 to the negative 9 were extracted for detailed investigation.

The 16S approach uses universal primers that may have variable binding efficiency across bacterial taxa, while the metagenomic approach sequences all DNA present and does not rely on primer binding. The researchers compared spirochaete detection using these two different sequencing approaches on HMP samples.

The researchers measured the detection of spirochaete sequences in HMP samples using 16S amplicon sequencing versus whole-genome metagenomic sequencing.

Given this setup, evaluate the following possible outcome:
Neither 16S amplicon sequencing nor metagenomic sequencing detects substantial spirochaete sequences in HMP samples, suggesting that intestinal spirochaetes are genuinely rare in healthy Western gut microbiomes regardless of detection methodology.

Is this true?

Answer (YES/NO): NO